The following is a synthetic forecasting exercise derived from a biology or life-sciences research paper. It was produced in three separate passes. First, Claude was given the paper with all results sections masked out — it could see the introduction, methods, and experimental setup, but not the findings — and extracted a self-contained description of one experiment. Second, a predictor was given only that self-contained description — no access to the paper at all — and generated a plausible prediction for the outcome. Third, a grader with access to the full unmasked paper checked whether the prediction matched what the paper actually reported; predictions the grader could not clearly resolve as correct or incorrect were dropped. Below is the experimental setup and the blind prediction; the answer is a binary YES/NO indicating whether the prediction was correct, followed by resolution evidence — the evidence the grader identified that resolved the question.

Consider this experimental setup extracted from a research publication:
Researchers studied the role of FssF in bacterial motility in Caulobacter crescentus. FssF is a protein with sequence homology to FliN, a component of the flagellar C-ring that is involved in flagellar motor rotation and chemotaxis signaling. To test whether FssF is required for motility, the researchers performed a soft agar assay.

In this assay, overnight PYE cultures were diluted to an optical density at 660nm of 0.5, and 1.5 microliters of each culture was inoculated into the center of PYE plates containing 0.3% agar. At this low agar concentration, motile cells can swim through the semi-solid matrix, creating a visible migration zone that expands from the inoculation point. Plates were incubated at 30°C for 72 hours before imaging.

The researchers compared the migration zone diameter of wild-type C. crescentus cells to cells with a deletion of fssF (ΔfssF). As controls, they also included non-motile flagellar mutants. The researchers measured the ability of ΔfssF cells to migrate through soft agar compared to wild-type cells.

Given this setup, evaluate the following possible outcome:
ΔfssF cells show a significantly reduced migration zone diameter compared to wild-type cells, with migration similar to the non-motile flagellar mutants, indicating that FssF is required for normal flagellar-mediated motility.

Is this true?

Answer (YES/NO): NO